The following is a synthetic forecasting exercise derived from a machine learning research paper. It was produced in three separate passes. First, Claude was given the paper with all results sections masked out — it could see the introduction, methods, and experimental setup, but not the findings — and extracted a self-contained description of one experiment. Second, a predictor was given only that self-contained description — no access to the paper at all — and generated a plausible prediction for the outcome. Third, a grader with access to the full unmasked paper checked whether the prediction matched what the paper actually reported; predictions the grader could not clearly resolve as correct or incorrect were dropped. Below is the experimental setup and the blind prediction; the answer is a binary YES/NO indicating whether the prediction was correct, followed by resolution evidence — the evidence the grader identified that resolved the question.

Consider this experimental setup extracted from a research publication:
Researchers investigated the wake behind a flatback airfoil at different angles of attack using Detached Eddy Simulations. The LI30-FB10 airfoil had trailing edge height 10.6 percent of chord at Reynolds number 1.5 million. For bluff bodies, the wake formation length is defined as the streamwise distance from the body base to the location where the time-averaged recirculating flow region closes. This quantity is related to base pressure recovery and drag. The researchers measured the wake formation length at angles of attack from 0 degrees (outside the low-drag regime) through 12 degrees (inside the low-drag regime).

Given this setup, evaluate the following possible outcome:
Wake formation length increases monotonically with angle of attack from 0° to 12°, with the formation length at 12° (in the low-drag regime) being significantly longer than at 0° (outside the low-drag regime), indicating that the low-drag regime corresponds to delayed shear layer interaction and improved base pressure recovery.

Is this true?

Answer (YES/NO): NO